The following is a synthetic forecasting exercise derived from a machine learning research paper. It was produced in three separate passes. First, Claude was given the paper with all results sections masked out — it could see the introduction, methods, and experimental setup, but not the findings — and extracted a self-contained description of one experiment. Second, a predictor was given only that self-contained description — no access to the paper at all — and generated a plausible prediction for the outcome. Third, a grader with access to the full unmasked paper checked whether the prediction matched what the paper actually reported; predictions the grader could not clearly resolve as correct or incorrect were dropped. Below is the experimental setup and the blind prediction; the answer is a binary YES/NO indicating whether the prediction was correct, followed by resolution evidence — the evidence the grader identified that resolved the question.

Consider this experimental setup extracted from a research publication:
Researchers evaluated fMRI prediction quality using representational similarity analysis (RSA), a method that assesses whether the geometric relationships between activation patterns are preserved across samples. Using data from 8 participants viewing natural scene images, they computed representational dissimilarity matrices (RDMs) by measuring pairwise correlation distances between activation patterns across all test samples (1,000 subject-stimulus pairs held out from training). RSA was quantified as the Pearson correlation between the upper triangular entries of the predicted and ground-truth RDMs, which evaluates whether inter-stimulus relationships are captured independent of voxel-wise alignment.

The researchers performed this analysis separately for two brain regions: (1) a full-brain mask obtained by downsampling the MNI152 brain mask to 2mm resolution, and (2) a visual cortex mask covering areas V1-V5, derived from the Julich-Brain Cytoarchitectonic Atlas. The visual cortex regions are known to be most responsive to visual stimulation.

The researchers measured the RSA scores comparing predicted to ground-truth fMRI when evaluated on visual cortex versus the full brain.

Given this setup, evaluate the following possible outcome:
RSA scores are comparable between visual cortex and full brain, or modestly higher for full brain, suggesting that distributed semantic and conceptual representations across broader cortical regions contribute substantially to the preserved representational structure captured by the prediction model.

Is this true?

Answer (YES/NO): NO